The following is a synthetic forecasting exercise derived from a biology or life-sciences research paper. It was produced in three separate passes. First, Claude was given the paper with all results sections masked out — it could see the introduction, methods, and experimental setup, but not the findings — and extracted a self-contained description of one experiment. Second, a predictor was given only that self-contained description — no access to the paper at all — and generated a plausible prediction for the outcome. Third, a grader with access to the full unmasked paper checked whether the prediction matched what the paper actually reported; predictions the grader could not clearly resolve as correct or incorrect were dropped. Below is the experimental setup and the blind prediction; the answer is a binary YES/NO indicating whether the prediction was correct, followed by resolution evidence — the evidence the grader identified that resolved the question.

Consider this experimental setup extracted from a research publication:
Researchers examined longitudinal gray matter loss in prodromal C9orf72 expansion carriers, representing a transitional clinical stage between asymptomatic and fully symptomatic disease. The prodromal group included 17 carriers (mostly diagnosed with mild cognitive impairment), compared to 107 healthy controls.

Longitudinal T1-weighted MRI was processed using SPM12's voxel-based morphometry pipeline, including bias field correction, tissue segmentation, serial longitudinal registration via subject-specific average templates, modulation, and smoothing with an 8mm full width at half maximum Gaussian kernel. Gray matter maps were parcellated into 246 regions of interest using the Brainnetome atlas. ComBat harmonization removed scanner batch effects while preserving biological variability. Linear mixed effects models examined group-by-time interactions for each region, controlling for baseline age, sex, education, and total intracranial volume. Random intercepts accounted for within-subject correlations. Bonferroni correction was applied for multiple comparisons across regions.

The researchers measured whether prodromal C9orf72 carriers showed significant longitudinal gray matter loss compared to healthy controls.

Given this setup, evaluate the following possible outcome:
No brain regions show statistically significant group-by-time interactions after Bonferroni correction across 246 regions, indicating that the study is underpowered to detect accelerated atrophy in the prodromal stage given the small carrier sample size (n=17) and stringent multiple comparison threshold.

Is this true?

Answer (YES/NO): YES